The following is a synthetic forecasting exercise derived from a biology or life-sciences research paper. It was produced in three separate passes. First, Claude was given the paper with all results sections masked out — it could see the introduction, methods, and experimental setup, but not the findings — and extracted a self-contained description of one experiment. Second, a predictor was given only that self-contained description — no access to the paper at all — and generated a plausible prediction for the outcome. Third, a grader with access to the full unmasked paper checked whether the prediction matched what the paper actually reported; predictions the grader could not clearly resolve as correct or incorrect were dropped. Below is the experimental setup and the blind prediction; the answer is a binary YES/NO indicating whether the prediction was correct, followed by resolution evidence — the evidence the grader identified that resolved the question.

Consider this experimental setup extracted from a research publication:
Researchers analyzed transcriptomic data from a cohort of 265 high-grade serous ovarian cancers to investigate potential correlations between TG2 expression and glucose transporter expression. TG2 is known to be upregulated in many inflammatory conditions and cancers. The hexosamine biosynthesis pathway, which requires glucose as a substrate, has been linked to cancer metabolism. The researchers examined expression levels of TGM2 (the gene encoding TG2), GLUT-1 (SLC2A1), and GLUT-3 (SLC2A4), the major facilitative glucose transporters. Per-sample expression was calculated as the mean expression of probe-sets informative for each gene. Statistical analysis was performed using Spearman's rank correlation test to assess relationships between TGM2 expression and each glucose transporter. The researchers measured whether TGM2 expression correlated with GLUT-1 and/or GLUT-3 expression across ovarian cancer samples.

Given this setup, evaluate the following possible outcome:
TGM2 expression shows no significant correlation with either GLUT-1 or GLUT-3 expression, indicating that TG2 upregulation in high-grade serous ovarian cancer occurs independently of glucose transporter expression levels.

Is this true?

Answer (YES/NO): NO